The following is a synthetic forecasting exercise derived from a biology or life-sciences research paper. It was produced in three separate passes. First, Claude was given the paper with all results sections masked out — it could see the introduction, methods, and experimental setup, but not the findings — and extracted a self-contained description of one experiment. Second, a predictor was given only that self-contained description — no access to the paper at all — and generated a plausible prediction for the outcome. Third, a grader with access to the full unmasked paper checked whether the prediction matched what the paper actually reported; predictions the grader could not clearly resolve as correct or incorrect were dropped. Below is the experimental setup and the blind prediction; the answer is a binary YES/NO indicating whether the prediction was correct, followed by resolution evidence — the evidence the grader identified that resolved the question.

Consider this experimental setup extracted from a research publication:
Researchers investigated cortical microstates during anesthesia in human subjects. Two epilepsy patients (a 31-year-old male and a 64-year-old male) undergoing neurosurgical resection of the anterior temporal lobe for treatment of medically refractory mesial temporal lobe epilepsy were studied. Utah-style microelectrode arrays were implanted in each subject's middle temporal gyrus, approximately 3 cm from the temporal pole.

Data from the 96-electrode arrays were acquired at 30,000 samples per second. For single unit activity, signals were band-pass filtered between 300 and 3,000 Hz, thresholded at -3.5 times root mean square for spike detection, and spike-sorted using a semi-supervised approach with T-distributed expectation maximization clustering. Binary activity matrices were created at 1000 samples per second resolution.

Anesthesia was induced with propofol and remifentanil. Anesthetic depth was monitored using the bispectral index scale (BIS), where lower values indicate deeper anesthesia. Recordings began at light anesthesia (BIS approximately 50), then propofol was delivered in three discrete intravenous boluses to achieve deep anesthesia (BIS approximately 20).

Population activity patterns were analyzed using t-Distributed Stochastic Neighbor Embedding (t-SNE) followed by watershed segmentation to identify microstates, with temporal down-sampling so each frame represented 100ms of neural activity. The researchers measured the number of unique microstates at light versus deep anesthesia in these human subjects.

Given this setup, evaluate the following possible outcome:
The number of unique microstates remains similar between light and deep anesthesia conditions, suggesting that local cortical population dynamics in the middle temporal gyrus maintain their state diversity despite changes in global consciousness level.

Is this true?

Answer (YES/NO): NO